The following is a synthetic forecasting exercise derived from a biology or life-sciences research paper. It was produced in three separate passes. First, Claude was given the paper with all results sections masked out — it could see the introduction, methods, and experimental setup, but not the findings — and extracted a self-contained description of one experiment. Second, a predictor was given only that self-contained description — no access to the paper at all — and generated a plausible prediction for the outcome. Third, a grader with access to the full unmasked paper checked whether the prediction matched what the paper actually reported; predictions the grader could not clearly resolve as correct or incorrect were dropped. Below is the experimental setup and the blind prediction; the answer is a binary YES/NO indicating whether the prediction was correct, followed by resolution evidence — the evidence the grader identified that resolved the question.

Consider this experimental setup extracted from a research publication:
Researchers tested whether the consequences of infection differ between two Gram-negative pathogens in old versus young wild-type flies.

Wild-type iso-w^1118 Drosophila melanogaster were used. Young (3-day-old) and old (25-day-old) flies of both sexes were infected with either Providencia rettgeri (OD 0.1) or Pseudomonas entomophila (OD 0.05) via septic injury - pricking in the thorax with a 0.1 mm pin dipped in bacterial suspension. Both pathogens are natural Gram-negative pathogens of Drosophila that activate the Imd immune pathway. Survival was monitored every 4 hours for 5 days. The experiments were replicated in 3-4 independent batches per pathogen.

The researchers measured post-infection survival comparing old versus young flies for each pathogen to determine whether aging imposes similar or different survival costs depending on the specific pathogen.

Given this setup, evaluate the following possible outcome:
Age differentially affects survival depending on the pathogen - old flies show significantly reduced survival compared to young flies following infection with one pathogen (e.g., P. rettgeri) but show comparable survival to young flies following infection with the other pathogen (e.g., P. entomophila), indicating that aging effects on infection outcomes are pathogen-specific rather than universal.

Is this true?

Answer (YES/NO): NO